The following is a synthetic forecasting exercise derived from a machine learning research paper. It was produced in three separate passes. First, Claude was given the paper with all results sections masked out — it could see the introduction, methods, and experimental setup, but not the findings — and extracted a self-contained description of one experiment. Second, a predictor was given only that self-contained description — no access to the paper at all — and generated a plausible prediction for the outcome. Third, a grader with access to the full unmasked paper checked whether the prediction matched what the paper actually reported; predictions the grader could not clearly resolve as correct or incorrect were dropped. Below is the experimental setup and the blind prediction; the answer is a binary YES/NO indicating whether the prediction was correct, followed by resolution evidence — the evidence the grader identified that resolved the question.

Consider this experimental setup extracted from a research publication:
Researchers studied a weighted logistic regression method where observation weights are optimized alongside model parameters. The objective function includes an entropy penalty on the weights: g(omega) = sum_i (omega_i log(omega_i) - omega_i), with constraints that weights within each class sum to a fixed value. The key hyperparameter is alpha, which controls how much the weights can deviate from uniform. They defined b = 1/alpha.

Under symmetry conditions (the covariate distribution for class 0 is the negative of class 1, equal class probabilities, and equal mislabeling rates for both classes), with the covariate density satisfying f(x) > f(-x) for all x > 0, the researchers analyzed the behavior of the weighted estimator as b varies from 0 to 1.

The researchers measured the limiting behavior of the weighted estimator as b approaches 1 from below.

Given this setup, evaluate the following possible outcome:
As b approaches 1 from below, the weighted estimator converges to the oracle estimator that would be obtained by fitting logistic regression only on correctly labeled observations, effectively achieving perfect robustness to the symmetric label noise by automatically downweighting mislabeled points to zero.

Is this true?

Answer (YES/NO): NO